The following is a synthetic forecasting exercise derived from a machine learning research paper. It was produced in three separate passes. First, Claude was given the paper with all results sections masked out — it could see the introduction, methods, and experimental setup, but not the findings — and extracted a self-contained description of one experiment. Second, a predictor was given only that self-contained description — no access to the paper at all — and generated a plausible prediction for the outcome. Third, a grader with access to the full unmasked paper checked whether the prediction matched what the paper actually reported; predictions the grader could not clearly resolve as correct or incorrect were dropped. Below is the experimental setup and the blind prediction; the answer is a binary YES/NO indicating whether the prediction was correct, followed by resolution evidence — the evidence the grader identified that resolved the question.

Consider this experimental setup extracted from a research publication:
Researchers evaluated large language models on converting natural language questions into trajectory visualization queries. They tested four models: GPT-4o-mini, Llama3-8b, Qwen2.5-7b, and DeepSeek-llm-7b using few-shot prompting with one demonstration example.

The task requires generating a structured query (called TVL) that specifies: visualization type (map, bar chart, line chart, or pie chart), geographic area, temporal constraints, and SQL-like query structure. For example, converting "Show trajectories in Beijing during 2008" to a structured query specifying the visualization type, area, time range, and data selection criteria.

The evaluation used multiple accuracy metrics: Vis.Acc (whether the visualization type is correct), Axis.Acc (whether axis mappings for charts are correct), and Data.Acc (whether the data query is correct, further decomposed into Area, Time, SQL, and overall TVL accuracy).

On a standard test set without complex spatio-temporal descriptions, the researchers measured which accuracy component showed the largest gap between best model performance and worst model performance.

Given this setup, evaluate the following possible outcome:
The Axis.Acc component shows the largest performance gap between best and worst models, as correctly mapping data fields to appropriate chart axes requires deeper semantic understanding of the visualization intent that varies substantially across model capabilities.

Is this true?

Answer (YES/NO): NO